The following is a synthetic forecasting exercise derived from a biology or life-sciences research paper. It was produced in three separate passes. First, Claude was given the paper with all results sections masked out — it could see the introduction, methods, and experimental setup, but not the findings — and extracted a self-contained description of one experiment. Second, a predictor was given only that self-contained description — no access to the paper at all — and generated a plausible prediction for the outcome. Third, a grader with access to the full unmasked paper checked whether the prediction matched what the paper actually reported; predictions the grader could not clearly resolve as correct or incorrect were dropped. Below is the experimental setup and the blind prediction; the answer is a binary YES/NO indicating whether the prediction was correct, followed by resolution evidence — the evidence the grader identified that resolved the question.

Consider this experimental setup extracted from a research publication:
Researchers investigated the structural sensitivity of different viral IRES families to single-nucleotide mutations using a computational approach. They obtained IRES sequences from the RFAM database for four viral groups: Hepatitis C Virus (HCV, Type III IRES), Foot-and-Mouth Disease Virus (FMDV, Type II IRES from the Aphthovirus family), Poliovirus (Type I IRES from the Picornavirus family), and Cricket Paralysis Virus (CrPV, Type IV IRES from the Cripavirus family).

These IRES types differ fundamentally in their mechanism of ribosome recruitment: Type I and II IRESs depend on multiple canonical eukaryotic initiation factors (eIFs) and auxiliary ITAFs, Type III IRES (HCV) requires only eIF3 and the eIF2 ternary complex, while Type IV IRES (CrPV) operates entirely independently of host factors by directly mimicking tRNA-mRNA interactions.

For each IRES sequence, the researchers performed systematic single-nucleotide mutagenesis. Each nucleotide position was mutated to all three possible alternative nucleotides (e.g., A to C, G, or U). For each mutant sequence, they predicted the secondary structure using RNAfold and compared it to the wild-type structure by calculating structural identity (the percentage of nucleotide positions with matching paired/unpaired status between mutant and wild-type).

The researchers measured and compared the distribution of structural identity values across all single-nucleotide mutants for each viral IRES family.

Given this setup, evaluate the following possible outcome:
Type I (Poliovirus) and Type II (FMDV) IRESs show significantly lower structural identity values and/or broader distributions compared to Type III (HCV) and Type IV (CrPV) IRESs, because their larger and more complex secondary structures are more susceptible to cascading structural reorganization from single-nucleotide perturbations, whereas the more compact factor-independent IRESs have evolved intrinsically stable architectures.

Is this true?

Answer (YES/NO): NO